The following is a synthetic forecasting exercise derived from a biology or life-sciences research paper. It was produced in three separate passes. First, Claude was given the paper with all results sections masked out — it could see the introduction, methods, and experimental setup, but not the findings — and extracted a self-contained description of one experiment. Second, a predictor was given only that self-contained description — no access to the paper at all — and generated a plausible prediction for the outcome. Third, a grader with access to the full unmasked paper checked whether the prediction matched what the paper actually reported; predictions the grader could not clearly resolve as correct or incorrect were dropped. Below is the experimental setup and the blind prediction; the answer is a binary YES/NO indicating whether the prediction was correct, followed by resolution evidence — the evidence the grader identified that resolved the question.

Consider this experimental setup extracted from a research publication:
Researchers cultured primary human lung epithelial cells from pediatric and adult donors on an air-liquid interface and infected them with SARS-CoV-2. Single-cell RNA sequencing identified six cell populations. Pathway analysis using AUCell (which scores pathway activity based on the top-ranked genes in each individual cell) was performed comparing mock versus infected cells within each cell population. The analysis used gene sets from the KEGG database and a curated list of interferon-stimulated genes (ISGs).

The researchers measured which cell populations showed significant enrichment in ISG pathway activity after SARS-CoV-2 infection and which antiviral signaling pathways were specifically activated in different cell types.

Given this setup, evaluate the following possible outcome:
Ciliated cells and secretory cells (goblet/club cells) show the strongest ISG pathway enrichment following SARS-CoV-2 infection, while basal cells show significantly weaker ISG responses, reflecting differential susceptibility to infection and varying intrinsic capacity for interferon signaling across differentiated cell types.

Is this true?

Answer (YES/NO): YES